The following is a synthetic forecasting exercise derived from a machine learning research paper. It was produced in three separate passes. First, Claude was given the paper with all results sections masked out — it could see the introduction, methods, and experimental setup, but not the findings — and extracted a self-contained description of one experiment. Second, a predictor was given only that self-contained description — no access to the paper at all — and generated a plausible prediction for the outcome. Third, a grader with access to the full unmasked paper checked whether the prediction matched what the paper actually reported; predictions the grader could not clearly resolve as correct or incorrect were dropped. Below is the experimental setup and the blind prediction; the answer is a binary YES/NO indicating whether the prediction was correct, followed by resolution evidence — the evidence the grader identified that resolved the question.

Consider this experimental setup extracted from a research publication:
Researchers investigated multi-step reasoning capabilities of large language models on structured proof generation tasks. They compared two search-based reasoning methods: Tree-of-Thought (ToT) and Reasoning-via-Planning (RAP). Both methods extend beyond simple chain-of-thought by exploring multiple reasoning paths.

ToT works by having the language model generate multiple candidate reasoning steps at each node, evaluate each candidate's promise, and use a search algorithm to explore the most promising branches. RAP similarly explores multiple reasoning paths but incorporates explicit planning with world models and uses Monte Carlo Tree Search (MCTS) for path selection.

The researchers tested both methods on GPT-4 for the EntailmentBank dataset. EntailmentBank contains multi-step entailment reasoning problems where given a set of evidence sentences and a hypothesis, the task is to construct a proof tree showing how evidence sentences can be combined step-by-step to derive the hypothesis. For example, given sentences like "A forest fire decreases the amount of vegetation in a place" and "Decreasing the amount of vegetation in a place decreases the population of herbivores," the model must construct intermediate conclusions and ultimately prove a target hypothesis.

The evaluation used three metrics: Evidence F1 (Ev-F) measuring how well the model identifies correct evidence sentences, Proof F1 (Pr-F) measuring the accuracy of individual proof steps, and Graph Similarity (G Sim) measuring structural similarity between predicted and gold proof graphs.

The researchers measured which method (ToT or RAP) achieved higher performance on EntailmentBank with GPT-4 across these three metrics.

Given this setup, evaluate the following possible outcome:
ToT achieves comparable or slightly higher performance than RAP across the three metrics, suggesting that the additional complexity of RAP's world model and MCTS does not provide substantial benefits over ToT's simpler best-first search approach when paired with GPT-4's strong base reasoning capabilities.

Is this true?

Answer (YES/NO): YES